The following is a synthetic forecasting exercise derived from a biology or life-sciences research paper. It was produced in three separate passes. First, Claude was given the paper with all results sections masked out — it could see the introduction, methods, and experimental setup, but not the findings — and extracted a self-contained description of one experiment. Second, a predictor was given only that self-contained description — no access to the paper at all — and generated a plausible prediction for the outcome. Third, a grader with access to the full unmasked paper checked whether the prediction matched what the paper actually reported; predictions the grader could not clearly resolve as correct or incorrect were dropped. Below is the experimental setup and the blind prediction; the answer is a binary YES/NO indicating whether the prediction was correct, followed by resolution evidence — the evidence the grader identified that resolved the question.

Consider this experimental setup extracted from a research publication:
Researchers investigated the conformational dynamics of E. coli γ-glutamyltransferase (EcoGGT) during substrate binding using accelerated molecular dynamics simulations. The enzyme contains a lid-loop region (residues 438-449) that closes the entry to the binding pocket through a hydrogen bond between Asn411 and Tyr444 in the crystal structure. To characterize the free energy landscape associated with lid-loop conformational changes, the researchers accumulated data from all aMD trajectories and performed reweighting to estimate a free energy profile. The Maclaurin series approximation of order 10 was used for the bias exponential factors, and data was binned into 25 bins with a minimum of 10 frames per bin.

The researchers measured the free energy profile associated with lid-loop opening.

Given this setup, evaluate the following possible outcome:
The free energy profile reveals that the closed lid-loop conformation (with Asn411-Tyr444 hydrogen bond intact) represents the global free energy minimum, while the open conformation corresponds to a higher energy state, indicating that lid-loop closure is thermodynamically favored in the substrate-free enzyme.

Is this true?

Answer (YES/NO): YES